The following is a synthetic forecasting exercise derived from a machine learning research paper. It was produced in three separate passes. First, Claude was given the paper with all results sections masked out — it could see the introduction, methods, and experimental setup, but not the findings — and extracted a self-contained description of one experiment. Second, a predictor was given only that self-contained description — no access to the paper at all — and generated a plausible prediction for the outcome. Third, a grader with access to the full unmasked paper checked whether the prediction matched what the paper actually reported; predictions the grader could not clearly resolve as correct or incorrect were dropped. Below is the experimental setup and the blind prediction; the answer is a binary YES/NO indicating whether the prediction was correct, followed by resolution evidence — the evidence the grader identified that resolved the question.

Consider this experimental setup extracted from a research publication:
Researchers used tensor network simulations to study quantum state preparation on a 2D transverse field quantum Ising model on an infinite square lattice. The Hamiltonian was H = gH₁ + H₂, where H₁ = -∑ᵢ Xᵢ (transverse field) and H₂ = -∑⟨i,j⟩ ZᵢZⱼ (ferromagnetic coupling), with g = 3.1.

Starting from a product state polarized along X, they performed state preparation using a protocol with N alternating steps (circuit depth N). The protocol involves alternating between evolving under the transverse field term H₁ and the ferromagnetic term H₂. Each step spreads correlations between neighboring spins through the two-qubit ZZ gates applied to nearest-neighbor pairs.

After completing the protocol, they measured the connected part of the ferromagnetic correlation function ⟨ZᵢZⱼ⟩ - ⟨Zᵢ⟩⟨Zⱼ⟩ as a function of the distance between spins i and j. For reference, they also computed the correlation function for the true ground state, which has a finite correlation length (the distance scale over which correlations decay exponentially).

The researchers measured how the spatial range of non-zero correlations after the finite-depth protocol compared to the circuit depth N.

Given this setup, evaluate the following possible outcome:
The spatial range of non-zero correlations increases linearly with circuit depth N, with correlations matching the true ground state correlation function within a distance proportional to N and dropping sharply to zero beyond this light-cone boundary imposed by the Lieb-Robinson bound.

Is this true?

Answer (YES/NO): NO